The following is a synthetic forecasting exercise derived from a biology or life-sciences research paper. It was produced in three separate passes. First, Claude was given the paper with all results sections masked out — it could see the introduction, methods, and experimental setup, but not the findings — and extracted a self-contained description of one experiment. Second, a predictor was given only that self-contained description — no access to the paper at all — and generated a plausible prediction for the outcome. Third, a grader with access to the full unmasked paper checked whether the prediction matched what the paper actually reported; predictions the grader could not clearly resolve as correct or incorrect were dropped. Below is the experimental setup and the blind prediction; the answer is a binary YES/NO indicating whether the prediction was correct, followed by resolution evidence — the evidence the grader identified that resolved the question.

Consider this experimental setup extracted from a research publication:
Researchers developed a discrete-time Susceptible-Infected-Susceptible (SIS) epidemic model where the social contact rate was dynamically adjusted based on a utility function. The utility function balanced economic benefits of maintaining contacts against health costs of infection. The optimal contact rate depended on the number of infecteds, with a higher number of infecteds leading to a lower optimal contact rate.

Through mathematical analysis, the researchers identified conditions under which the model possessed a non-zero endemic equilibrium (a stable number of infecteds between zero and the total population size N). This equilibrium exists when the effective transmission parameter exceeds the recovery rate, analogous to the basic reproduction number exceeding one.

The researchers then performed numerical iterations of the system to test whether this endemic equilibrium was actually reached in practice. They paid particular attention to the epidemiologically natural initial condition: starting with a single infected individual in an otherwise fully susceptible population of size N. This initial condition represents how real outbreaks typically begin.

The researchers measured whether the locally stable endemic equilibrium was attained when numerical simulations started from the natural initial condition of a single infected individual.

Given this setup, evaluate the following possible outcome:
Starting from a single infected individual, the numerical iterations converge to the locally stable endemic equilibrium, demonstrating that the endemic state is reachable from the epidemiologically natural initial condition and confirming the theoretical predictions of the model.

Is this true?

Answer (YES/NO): NO